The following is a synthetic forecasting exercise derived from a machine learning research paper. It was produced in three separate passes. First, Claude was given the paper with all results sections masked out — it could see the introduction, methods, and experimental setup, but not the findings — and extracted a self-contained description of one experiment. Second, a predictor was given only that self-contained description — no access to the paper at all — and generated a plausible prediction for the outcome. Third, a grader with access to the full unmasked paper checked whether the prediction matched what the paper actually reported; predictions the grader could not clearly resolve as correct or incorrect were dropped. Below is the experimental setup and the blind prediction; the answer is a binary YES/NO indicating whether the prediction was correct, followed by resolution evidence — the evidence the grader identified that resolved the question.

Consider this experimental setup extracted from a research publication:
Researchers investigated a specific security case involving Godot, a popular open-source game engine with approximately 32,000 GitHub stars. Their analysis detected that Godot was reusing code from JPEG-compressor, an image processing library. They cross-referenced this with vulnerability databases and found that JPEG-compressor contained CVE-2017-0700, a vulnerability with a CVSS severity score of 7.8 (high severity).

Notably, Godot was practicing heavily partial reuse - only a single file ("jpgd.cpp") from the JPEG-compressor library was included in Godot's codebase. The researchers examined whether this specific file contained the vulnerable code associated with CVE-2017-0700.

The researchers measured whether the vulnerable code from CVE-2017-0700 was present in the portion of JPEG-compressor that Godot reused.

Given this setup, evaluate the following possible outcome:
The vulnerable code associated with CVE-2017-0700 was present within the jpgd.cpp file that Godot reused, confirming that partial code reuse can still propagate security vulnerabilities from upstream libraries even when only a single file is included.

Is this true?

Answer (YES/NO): YES